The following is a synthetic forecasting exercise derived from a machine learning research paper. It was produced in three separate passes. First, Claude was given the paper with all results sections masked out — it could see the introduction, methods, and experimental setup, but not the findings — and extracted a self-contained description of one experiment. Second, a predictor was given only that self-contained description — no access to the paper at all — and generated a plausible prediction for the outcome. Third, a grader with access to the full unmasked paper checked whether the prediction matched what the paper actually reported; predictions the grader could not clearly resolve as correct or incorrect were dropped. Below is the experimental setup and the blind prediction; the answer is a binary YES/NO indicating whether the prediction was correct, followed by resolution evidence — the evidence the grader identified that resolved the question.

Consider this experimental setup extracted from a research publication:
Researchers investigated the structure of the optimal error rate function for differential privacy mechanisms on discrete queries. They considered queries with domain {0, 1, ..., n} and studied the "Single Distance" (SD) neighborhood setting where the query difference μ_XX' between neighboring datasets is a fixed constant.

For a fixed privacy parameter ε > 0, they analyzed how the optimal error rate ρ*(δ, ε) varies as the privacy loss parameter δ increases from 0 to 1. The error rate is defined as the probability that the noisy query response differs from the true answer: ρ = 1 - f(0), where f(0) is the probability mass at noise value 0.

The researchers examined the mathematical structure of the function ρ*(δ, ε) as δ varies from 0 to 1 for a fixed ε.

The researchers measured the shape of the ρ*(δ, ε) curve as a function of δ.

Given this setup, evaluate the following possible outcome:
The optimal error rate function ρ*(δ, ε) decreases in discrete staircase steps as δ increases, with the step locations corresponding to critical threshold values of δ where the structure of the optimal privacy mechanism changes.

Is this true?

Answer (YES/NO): NO